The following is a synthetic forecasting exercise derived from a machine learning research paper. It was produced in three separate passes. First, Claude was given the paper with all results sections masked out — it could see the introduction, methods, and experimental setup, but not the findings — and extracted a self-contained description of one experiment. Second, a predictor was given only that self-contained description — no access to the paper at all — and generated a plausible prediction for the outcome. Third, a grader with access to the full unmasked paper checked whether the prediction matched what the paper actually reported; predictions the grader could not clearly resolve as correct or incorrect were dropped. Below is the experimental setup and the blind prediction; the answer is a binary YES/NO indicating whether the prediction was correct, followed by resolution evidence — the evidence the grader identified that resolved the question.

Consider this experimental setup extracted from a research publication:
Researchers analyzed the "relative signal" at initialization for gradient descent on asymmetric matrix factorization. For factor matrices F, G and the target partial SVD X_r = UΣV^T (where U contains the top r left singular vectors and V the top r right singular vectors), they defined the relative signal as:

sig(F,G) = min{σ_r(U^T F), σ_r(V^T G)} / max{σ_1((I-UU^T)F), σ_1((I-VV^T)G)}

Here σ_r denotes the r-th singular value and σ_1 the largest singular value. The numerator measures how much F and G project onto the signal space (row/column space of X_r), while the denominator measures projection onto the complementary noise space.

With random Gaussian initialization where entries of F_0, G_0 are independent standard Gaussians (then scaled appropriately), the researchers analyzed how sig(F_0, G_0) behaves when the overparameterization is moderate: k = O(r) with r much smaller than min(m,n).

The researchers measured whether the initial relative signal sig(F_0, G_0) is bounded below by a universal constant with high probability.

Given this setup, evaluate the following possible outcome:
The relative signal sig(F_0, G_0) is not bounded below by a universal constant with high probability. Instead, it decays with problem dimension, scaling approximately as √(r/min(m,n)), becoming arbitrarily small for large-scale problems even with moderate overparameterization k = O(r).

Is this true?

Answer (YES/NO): YES